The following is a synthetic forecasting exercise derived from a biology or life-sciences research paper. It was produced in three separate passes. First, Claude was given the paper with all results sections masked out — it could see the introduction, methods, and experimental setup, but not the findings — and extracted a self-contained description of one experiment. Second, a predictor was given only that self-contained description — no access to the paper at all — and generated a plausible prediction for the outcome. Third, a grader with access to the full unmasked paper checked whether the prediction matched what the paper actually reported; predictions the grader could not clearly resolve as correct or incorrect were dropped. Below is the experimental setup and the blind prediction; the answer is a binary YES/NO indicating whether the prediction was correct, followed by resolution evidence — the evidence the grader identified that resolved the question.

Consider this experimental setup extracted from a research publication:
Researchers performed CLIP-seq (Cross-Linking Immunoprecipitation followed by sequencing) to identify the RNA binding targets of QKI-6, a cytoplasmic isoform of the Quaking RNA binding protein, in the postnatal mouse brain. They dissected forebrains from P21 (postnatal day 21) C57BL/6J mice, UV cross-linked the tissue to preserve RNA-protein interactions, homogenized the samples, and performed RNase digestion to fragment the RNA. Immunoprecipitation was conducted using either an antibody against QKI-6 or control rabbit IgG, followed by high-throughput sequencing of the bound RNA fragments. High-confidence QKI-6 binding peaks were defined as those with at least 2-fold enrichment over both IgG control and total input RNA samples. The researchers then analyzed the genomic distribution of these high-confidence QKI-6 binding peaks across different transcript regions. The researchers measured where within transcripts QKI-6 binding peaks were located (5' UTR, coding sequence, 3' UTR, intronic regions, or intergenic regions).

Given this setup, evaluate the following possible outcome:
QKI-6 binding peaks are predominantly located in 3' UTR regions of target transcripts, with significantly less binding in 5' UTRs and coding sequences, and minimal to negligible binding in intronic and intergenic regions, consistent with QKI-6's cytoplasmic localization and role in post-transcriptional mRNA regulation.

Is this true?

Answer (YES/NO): YES